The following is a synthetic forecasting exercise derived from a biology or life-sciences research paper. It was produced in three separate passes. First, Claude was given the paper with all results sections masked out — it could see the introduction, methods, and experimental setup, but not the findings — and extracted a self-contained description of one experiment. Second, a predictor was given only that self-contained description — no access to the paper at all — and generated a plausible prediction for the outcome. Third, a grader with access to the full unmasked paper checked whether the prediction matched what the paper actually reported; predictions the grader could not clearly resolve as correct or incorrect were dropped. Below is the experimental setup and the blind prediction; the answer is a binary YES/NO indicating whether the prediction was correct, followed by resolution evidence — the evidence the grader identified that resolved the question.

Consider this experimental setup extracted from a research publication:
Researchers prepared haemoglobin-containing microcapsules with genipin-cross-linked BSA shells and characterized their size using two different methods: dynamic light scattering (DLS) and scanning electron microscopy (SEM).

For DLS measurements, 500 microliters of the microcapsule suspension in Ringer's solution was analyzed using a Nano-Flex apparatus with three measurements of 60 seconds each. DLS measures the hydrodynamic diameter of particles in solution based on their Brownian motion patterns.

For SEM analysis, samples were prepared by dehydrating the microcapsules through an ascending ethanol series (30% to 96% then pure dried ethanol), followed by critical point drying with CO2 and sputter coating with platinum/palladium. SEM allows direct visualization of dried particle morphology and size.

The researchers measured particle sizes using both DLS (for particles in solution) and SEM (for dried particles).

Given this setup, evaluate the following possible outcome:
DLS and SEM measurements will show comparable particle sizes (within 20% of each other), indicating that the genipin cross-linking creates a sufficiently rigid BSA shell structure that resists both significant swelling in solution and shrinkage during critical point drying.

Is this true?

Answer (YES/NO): NO